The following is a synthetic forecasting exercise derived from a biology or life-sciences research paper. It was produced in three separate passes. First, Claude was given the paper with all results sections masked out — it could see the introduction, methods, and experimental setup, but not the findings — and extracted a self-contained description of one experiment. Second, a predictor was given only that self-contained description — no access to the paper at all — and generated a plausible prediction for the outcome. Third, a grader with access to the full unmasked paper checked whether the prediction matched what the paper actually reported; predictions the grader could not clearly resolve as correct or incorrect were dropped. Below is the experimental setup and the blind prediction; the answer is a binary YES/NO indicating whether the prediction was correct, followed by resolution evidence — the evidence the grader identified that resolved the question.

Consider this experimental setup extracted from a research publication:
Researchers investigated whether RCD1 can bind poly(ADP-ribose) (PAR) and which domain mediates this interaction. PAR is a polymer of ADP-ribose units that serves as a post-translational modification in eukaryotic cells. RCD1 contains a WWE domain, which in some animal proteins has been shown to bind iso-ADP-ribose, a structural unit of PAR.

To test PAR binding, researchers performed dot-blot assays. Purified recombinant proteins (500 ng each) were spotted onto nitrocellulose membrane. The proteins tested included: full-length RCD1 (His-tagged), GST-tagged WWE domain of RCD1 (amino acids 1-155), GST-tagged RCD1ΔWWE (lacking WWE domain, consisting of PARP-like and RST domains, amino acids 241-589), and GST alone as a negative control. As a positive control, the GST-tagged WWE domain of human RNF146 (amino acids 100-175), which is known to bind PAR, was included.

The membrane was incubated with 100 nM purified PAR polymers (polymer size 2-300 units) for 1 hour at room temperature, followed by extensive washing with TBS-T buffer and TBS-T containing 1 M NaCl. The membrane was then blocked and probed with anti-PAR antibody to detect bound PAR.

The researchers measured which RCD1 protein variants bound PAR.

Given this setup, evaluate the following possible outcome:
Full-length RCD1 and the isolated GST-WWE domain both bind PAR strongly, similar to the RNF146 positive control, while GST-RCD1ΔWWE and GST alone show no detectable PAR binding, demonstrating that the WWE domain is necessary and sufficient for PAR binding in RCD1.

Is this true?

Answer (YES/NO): YES